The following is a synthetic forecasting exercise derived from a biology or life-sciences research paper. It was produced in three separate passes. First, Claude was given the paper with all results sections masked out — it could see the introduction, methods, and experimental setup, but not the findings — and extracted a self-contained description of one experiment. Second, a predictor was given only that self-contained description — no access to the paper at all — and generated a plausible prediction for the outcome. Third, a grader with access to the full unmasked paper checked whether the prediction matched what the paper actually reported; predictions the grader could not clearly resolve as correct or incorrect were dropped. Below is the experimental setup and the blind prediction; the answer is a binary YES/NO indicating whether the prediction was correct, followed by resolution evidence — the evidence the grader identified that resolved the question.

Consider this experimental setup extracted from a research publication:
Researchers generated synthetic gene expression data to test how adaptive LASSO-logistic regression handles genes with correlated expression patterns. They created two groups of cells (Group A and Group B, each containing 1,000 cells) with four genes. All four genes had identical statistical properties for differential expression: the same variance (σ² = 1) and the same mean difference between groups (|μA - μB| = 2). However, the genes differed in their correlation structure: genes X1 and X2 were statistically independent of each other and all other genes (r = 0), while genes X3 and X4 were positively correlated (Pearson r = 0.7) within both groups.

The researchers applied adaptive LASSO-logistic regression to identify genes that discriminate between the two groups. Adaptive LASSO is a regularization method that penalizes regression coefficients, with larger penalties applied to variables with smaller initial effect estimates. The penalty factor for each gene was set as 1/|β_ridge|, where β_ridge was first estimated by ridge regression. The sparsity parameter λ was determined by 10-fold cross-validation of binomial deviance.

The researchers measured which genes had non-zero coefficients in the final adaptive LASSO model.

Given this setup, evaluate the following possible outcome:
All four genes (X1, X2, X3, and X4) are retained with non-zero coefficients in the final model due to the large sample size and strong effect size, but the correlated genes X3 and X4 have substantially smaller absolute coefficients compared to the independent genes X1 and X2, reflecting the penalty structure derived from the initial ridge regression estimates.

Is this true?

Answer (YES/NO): NO